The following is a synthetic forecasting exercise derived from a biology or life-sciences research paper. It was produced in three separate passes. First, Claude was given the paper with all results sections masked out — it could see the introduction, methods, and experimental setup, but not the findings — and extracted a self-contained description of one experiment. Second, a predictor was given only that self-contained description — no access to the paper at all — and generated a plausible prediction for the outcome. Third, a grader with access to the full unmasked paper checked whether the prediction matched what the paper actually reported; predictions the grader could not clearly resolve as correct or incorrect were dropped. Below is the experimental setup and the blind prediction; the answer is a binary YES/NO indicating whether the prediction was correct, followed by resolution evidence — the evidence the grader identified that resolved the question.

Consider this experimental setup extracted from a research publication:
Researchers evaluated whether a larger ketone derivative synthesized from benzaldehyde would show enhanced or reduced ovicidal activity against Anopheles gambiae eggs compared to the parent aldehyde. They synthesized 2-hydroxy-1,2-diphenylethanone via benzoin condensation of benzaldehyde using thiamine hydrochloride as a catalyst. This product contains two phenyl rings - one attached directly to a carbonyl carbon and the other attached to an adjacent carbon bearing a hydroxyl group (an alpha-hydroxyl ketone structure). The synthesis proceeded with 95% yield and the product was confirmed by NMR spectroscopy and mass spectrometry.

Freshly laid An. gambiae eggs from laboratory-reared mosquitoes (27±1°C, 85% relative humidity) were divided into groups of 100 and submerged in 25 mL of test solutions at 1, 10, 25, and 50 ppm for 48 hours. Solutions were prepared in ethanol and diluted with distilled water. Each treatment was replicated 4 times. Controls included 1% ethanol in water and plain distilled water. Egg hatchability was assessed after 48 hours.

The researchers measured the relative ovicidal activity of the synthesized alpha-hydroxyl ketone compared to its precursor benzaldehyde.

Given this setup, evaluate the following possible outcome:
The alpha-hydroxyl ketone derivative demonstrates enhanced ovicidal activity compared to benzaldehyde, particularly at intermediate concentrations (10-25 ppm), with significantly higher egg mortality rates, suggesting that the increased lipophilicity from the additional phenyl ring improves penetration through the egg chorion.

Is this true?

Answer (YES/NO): NO